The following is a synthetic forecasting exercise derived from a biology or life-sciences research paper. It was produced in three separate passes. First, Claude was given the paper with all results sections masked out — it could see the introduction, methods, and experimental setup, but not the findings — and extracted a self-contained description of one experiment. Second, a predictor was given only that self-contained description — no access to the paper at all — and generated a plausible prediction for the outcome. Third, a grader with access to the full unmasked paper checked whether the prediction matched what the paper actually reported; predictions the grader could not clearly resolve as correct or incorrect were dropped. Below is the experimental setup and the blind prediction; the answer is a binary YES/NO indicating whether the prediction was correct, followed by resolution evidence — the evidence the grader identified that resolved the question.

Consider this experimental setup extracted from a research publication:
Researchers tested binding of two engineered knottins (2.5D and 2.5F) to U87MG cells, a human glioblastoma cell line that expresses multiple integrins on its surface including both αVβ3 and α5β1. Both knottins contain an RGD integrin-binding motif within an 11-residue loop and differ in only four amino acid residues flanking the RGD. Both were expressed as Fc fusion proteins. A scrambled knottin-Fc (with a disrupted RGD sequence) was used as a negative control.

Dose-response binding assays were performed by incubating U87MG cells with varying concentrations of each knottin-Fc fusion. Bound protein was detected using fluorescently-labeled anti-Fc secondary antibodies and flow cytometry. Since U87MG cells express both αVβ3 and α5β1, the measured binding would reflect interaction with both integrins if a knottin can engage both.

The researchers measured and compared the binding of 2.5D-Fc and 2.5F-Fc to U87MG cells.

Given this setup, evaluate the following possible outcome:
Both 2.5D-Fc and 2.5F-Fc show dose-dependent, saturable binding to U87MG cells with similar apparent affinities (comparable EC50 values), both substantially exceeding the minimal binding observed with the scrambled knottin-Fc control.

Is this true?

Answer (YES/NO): NO